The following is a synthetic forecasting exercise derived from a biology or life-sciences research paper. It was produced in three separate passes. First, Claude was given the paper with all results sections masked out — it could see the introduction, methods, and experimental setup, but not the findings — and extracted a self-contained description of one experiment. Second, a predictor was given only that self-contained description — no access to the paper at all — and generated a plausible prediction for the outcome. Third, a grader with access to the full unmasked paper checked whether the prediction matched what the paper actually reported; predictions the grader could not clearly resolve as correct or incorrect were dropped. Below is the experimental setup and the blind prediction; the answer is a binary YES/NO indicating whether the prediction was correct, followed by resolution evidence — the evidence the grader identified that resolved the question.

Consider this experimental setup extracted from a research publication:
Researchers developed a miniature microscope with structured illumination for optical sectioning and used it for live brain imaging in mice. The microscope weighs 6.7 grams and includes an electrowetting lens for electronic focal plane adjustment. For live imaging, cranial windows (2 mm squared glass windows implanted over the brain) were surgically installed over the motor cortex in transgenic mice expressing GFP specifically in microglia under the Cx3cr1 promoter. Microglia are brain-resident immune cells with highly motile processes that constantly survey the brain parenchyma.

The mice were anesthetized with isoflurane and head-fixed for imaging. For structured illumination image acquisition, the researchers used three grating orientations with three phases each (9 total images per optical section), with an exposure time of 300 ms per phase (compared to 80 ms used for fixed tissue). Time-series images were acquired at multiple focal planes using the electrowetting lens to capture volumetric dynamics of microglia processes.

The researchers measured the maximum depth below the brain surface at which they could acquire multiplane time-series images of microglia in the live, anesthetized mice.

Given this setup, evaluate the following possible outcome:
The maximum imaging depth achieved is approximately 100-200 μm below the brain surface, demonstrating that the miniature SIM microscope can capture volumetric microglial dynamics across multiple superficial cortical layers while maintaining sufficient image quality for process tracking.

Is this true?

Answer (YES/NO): YES